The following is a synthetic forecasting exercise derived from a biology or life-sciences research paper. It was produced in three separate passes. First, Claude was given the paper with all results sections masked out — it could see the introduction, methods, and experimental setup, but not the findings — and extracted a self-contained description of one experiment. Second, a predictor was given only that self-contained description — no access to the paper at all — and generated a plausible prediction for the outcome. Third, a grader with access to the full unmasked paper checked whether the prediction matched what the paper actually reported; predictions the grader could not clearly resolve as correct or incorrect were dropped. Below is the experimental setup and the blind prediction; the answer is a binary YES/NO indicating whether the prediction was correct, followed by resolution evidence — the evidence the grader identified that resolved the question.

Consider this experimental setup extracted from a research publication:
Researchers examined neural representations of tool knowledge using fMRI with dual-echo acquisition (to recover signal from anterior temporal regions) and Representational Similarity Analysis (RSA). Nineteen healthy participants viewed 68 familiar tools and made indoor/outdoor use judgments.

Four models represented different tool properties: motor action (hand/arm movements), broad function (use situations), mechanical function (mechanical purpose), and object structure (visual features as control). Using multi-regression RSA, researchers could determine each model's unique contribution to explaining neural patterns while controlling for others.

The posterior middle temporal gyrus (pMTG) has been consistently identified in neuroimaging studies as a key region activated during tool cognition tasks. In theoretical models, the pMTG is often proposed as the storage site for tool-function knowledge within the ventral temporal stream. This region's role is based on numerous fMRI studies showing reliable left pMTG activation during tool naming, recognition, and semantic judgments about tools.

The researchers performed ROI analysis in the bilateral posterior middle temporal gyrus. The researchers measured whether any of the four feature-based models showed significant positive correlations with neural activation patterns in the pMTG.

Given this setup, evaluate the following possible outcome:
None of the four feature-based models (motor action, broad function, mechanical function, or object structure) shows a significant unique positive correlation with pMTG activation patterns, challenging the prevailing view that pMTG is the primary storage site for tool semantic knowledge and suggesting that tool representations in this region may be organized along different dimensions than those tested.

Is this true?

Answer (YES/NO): YES